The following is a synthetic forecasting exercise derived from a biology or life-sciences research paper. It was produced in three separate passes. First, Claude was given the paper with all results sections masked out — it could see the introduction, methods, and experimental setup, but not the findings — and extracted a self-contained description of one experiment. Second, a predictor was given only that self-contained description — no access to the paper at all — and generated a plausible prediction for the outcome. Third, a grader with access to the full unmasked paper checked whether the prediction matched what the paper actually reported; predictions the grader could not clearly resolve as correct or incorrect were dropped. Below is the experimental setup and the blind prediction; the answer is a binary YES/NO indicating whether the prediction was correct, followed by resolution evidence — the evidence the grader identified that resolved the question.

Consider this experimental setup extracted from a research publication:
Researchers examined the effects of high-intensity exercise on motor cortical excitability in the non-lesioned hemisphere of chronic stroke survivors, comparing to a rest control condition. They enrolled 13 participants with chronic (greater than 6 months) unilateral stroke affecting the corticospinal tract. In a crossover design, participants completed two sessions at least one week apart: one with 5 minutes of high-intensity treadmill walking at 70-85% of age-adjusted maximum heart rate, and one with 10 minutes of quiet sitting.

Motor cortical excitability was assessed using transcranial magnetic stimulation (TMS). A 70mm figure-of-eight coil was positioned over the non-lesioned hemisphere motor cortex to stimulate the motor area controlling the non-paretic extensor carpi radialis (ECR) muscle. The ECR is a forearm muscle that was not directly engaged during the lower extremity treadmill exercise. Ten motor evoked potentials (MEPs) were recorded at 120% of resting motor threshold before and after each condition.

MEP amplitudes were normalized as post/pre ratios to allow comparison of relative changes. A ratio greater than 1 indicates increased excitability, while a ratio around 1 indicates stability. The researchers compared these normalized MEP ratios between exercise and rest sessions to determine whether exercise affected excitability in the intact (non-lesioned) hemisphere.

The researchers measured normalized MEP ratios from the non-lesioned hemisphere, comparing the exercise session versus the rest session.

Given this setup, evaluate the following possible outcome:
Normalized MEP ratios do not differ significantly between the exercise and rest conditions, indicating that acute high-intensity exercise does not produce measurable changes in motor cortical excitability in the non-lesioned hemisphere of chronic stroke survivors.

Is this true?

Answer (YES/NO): YES